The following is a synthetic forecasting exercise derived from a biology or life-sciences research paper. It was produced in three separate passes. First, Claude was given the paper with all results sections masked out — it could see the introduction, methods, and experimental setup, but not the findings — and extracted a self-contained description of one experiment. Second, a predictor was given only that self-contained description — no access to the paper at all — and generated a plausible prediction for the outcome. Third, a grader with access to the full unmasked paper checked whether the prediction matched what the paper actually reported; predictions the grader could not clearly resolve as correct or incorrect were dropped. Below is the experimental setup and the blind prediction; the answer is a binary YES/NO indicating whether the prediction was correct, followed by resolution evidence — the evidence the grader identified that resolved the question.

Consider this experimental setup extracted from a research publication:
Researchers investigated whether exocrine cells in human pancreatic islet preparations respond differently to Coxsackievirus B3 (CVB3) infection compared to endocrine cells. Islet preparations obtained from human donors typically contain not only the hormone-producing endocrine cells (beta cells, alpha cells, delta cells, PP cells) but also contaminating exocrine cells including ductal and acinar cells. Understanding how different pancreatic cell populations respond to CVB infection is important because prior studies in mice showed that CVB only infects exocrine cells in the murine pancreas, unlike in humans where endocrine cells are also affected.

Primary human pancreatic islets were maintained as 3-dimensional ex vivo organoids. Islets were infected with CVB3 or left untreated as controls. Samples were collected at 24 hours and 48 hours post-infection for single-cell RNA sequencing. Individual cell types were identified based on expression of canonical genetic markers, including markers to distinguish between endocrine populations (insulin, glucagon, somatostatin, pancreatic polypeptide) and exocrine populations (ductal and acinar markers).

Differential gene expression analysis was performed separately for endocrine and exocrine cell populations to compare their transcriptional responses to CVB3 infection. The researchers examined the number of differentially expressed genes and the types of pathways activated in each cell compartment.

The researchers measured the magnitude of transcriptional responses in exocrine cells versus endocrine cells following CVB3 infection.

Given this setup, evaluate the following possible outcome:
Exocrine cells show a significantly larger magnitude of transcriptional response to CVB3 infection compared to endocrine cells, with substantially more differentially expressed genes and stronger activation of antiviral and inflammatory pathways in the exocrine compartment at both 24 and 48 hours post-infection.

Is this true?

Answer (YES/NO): NO